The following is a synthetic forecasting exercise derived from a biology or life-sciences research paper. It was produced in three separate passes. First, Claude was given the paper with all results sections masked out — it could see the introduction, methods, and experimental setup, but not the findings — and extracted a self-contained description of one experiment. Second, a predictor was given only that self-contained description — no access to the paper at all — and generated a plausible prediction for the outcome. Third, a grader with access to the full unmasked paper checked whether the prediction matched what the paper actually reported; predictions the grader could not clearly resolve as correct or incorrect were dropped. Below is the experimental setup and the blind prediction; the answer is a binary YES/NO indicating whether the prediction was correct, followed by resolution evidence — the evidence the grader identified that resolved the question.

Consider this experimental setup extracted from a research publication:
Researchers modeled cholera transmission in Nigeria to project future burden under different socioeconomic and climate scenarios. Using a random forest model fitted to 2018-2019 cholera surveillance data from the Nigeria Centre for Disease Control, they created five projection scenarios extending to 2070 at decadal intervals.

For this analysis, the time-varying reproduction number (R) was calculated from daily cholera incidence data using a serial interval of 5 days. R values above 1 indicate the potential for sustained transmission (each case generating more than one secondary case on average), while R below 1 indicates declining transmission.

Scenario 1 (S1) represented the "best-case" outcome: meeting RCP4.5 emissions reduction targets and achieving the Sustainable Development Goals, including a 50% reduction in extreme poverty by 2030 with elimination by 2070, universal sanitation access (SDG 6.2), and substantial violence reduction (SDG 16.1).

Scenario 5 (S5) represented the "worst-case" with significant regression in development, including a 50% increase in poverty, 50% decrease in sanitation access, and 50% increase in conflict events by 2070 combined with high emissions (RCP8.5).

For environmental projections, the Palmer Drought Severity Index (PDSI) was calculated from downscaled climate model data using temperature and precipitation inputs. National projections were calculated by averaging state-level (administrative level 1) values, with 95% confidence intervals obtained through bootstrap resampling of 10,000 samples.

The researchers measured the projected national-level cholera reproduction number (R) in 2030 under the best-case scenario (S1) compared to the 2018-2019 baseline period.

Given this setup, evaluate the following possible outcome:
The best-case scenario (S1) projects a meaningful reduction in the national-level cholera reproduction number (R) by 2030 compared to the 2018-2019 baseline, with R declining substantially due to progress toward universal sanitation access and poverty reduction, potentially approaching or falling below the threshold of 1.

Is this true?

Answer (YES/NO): NO